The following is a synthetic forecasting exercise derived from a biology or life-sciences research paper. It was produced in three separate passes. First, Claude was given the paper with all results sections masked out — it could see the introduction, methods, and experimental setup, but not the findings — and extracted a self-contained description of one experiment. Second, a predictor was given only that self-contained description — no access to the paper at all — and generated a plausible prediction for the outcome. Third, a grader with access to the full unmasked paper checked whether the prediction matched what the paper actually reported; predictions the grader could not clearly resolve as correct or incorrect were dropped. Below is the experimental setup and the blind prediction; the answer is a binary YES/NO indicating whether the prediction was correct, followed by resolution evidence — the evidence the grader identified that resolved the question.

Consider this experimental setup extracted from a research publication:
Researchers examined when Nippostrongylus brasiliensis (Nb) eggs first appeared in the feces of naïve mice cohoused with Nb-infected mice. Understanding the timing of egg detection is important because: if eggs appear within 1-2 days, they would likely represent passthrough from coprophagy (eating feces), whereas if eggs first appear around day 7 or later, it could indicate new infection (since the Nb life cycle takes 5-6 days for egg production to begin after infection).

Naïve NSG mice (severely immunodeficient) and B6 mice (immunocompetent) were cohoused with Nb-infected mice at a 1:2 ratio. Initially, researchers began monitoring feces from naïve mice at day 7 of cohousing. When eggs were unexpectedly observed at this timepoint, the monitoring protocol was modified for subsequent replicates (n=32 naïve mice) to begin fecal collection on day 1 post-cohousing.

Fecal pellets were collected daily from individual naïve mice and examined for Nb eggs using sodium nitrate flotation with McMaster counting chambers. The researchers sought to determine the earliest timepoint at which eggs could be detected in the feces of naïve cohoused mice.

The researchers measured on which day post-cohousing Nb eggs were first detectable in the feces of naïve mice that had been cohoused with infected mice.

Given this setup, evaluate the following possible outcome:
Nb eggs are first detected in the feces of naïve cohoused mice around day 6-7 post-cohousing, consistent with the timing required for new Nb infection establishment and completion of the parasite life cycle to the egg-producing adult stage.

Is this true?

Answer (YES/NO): NO